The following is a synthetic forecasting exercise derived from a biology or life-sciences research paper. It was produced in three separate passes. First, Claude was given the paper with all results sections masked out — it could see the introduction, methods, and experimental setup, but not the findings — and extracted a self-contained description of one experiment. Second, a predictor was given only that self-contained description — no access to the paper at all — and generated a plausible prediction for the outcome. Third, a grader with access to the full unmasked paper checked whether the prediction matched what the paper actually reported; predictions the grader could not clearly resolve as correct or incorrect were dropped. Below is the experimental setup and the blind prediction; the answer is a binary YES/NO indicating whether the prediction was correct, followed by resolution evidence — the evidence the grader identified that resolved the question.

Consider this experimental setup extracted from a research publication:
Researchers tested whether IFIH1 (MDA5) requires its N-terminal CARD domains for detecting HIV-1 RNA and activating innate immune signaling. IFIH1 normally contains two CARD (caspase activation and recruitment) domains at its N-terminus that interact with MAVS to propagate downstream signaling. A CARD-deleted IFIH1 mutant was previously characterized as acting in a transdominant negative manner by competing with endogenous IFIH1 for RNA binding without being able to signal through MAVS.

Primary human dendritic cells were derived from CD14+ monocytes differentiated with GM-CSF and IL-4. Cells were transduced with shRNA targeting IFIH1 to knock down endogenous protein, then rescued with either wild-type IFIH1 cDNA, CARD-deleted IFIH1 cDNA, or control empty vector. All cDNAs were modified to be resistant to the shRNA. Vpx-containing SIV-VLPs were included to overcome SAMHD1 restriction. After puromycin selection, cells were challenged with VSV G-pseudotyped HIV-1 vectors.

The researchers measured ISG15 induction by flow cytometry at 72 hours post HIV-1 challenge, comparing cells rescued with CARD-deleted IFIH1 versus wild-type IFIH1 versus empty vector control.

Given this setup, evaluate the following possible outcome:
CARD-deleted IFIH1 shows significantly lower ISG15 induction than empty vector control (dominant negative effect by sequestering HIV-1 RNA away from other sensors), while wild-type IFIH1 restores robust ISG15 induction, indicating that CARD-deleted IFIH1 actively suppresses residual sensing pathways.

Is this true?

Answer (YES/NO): NO